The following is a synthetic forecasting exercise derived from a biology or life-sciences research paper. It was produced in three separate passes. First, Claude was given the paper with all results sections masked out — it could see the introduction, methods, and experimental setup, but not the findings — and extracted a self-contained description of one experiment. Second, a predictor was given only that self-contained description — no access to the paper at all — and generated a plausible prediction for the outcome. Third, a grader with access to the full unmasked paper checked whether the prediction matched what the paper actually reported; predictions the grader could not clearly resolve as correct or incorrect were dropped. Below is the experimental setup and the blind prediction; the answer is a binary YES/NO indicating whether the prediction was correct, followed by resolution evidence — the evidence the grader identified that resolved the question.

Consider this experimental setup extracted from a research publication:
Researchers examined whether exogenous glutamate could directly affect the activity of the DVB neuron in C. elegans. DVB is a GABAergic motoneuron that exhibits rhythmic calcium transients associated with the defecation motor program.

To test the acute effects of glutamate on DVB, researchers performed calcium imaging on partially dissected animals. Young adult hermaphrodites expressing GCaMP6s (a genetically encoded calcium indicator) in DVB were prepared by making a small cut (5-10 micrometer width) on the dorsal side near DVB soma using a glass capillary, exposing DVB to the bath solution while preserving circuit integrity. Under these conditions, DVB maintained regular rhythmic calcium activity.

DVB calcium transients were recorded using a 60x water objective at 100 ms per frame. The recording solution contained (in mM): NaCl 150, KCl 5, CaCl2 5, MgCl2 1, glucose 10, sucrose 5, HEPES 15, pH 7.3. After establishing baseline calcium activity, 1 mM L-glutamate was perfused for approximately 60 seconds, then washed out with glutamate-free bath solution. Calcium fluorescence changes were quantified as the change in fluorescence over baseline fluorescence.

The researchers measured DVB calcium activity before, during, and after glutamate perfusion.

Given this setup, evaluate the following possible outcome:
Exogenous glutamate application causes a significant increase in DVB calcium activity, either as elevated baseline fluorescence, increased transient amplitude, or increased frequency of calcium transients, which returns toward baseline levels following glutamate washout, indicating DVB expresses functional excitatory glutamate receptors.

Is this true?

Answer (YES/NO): NO